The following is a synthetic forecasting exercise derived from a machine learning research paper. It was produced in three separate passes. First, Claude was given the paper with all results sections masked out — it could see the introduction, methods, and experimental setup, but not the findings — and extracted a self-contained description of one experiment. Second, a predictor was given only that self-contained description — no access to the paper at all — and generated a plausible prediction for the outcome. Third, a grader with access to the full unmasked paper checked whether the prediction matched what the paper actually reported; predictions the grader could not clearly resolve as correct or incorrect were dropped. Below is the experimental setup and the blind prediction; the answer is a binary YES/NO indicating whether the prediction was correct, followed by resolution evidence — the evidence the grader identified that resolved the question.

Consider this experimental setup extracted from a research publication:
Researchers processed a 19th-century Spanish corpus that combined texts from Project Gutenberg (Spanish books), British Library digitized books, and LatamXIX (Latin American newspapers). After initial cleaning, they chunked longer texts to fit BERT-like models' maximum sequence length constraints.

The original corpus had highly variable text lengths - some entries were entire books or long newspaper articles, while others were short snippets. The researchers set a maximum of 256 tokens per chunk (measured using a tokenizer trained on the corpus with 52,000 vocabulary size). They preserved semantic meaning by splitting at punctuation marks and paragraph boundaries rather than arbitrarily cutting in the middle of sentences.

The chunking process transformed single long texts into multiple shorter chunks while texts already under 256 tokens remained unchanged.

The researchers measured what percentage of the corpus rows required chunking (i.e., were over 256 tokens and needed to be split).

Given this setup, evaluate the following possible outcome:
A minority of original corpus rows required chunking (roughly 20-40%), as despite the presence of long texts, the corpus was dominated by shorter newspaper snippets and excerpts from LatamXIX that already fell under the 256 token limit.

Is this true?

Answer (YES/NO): NO